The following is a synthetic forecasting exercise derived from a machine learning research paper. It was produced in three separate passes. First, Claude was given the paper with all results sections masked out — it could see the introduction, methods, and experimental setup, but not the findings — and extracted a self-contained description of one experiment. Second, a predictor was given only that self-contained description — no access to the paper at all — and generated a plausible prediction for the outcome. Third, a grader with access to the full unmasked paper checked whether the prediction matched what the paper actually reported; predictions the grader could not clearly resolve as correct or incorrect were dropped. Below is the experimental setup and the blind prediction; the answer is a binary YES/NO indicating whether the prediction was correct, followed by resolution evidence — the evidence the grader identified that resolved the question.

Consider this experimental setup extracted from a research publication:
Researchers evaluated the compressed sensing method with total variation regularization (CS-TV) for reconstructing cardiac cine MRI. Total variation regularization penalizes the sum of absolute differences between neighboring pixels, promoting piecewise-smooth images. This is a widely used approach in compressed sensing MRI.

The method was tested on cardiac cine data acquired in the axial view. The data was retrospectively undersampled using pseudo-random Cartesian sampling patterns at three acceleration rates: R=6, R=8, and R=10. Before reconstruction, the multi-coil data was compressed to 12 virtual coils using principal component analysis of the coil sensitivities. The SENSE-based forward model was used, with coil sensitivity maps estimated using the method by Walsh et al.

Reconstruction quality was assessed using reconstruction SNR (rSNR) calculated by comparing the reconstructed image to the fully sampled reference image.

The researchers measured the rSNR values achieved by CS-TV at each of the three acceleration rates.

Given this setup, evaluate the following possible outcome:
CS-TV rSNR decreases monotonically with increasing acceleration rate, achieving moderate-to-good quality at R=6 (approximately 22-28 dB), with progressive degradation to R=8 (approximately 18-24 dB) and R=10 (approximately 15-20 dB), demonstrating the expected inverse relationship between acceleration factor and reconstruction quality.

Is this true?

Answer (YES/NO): NO